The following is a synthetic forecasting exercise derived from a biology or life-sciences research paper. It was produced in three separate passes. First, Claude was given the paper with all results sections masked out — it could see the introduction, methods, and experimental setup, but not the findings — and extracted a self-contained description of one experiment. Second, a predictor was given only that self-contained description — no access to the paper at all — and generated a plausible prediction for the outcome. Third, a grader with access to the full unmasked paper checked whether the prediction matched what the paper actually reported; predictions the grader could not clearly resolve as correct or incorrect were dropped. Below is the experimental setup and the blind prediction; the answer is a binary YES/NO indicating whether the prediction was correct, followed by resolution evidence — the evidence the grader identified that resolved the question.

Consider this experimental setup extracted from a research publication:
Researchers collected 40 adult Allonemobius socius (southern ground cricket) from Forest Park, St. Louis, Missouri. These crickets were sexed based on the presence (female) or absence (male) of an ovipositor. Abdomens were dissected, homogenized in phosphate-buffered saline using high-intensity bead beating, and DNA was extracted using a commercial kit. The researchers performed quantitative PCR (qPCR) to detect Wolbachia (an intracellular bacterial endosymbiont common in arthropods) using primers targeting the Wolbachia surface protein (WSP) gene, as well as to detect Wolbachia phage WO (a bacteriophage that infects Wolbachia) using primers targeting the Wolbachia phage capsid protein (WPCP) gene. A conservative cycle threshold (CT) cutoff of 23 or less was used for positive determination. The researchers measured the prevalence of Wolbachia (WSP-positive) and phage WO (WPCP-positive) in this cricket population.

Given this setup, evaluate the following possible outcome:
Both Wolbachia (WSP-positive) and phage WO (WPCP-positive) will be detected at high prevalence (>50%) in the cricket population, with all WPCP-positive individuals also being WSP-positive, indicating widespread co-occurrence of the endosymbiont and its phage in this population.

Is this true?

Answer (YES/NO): NO